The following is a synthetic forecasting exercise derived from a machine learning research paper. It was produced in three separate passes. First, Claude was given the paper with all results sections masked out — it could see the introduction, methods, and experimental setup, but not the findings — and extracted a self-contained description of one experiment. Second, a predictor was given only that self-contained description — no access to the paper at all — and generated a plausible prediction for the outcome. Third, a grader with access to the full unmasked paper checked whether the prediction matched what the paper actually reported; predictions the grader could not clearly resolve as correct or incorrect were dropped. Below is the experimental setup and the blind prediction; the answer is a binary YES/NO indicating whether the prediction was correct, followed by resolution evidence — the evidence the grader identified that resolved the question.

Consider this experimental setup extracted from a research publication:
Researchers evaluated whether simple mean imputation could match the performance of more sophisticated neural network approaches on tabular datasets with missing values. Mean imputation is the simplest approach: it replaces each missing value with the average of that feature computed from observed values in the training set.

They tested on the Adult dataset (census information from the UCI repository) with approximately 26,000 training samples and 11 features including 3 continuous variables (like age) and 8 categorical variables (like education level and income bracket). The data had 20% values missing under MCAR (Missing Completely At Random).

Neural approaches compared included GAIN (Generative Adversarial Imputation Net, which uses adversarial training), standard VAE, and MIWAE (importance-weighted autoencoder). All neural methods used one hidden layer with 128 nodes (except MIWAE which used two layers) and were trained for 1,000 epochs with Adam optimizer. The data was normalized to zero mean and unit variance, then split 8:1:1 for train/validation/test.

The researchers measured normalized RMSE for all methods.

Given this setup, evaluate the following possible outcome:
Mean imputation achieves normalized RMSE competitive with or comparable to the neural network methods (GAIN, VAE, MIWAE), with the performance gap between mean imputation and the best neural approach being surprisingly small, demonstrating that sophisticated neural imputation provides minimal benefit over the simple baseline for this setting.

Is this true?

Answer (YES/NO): YES